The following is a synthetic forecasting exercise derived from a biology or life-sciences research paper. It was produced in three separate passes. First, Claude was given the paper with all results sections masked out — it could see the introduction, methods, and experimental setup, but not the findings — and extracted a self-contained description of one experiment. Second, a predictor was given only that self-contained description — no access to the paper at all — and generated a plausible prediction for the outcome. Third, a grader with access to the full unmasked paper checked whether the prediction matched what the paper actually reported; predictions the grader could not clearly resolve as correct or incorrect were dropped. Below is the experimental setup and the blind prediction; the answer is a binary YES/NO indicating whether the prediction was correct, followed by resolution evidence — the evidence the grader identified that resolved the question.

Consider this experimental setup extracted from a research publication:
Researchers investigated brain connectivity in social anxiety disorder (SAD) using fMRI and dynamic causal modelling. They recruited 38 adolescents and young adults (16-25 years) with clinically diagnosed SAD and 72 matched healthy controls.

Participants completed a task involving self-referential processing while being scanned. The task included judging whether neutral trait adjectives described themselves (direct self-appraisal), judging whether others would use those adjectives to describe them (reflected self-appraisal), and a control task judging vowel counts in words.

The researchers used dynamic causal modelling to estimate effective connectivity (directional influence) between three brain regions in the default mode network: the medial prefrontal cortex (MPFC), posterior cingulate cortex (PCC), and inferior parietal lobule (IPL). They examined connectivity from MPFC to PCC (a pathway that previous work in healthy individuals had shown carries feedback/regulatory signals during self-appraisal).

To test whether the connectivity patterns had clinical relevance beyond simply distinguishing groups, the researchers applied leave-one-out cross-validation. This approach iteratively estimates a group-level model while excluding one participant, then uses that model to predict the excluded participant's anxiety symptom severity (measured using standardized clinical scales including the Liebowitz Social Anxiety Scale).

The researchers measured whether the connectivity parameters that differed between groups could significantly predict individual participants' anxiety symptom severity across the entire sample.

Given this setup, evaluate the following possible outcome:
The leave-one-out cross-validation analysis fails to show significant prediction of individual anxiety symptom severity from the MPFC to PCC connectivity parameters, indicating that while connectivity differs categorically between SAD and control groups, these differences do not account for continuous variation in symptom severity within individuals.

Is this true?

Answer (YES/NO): NO